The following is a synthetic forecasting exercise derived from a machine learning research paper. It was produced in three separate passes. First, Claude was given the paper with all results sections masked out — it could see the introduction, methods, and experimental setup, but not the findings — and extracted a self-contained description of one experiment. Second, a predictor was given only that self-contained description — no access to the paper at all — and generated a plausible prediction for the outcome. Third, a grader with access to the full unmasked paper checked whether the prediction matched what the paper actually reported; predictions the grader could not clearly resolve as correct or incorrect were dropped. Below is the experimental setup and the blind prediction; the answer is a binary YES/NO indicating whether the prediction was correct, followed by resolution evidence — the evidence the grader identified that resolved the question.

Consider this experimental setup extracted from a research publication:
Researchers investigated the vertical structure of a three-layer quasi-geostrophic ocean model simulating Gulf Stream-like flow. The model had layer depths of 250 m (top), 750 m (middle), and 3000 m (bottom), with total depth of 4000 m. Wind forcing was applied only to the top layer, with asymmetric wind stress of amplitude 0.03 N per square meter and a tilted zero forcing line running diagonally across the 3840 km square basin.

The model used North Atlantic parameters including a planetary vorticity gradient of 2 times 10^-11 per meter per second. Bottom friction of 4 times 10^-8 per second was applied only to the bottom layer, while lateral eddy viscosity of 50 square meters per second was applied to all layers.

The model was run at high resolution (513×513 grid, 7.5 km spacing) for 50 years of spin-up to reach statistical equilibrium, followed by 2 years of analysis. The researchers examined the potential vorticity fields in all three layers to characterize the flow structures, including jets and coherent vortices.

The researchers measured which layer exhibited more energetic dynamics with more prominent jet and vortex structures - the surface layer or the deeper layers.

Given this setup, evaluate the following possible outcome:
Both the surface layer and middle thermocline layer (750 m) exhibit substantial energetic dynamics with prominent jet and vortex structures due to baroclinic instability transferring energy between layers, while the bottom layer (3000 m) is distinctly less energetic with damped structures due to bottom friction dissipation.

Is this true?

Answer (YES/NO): NO